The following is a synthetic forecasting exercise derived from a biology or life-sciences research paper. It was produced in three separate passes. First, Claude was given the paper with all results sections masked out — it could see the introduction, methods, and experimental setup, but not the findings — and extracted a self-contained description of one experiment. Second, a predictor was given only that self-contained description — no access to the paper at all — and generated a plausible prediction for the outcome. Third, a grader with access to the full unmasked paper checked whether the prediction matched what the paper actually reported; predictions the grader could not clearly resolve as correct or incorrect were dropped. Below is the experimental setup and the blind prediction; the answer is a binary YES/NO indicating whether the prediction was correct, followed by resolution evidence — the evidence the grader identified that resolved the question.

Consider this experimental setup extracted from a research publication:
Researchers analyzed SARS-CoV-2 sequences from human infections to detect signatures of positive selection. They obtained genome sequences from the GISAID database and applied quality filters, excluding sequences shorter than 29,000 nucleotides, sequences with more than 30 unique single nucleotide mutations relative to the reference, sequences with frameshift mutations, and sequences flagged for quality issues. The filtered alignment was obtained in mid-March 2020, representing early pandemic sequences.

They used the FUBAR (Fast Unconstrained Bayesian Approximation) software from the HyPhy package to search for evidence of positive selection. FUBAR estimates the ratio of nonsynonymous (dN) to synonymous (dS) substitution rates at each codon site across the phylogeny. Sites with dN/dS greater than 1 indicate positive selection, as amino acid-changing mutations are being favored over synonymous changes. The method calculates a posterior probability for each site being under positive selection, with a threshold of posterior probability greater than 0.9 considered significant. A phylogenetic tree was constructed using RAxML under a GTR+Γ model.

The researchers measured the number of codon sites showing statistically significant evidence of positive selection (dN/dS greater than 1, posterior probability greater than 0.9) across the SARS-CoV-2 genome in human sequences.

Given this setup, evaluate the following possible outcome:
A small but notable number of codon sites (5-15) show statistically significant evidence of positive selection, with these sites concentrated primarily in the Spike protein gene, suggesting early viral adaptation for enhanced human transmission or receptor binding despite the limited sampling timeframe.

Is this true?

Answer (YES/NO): NO